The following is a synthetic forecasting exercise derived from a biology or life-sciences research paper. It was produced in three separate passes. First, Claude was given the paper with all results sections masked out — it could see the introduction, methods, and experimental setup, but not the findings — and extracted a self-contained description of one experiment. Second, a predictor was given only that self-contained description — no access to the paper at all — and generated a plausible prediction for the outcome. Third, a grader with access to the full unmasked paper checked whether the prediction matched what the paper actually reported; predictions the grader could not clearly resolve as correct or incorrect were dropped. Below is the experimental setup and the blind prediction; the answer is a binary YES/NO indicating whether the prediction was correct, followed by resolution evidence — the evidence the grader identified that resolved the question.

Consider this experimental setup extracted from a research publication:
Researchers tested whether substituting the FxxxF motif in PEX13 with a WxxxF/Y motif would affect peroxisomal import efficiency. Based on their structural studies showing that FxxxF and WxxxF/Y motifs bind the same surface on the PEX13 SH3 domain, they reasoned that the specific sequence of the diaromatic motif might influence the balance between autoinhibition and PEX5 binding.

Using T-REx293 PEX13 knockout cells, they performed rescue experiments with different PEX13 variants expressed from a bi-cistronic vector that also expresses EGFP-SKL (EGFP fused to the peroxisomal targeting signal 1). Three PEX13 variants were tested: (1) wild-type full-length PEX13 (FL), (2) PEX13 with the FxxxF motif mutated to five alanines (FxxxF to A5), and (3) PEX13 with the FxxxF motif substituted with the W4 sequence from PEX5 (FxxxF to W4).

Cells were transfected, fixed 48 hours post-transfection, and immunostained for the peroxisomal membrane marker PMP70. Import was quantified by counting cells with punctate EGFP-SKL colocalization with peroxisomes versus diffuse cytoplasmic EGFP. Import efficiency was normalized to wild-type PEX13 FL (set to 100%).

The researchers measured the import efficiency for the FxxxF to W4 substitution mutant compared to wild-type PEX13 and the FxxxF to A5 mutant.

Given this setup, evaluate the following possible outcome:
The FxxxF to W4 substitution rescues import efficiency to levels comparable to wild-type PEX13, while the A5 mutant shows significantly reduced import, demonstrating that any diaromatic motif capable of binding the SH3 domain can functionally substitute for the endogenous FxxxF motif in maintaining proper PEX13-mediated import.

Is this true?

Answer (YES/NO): NO